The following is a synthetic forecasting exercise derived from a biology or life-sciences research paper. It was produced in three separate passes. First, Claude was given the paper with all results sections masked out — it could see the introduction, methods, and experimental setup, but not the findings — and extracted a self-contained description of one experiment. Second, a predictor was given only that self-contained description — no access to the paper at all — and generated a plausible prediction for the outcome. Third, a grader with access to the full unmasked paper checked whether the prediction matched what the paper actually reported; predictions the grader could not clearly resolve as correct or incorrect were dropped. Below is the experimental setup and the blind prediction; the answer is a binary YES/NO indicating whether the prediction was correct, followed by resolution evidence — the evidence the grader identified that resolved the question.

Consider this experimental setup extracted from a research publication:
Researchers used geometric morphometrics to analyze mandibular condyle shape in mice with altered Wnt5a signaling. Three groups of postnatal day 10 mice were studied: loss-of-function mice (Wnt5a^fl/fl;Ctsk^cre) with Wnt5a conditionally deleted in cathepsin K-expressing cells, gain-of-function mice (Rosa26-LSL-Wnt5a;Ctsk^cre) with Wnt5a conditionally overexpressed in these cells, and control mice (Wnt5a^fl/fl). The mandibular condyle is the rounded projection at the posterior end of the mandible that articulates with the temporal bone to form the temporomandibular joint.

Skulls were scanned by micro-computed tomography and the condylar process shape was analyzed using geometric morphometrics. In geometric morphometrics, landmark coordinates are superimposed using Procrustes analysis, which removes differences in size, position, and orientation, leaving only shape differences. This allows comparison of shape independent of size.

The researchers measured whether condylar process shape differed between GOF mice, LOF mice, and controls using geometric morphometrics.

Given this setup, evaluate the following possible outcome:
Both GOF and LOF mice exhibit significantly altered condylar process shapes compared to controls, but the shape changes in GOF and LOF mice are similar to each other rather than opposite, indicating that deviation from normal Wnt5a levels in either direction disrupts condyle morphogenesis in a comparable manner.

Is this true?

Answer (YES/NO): NO